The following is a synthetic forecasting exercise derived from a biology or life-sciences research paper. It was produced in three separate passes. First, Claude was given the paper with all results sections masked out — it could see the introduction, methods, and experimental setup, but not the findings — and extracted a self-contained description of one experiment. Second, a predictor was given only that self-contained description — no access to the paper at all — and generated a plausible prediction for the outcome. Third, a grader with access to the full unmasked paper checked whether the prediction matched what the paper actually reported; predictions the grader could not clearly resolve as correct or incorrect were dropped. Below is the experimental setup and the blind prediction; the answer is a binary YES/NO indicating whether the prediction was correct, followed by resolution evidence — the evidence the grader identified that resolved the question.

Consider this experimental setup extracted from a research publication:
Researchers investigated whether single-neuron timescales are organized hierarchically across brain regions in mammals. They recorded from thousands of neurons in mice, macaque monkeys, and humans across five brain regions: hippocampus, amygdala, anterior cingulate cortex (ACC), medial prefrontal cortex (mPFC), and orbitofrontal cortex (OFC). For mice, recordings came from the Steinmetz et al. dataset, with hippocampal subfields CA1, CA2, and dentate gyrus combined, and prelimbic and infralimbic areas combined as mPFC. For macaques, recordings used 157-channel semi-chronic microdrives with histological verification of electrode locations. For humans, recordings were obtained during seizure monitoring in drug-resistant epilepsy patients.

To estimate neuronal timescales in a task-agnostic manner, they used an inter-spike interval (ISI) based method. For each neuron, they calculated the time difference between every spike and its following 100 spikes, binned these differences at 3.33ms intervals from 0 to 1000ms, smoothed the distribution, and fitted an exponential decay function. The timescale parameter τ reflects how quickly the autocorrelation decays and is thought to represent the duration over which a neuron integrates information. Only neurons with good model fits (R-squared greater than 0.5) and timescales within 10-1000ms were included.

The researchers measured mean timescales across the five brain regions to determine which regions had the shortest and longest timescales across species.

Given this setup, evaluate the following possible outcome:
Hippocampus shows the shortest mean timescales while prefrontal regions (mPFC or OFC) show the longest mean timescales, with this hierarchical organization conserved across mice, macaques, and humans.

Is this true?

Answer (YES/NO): NO